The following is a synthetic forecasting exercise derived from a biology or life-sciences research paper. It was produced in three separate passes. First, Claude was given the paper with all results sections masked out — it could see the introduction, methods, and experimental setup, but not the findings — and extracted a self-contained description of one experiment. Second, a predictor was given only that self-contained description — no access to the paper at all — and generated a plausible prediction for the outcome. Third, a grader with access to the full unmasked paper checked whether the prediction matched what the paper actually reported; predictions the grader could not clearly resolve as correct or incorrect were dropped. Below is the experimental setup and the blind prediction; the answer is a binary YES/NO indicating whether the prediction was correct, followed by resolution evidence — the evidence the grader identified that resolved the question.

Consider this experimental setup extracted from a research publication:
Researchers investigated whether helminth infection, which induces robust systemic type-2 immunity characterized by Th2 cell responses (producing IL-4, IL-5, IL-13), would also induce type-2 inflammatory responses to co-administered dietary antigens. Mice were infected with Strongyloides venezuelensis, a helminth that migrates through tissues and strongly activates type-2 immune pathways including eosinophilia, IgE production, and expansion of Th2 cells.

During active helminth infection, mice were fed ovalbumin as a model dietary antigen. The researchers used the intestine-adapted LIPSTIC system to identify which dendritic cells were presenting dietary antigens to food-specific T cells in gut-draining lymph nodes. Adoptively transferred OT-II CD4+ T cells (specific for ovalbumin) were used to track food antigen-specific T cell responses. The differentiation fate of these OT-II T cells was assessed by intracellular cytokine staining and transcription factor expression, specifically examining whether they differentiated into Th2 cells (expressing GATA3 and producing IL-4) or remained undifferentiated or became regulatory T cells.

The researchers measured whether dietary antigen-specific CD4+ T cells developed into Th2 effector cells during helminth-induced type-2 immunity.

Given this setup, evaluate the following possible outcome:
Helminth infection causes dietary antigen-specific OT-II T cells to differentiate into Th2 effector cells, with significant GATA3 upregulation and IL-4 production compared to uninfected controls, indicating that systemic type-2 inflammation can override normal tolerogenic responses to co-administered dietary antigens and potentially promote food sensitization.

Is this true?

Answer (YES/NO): NO